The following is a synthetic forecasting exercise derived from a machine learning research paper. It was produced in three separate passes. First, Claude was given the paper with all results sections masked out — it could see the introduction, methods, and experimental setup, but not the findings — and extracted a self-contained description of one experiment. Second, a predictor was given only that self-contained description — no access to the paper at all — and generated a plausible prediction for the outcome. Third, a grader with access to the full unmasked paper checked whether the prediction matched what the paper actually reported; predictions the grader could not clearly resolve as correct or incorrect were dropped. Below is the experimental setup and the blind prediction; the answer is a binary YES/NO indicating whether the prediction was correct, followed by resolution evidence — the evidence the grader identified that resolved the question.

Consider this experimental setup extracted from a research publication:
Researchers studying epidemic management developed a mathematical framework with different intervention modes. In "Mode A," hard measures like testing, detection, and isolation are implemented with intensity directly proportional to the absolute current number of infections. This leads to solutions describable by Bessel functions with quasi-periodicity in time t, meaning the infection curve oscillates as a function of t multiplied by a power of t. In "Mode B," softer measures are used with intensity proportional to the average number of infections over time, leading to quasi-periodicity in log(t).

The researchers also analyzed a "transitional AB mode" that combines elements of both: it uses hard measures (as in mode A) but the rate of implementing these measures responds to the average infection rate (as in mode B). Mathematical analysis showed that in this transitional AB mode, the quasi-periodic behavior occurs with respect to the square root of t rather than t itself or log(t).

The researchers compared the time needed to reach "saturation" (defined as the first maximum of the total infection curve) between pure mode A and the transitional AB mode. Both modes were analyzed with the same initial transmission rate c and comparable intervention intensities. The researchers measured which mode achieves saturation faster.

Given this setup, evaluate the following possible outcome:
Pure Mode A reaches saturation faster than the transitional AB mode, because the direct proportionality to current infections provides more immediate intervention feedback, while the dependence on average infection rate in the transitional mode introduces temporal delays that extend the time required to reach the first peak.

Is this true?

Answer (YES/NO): YES